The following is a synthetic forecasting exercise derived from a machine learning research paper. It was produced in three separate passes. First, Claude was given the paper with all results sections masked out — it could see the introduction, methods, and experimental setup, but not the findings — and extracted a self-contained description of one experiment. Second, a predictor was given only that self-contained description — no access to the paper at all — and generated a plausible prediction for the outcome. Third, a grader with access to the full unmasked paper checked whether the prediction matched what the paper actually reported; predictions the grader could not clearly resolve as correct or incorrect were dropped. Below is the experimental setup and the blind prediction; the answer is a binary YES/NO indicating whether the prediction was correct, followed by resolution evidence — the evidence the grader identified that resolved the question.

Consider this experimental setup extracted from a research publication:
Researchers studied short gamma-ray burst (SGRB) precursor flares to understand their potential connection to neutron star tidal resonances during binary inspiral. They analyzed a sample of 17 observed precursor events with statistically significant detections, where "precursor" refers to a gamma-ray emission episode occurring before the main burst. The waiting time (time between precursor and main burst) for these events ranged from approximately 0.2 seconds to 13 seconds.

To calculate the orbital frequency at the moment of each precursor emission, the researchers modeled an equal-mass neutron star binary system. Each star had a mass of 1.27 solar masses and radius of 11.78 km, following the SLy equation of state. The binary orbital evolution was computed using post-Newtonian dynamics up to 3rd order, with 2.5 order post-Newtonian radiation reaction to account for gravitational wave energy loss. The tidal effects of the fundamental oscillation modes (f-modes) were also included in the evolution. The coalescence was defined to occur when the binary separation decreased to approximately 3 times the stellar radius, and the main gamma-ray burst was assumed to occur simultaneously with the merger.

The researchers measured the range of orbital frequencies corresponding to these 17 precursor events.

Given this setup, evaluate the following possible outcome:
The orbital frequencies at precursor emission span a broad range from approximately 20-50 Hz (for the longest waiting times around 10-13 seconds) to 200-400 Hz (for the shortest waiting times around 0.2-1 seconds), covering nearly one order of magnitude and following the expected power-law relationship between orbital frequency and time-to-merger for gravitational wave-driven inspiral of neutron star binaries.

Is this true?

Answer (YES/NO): NO